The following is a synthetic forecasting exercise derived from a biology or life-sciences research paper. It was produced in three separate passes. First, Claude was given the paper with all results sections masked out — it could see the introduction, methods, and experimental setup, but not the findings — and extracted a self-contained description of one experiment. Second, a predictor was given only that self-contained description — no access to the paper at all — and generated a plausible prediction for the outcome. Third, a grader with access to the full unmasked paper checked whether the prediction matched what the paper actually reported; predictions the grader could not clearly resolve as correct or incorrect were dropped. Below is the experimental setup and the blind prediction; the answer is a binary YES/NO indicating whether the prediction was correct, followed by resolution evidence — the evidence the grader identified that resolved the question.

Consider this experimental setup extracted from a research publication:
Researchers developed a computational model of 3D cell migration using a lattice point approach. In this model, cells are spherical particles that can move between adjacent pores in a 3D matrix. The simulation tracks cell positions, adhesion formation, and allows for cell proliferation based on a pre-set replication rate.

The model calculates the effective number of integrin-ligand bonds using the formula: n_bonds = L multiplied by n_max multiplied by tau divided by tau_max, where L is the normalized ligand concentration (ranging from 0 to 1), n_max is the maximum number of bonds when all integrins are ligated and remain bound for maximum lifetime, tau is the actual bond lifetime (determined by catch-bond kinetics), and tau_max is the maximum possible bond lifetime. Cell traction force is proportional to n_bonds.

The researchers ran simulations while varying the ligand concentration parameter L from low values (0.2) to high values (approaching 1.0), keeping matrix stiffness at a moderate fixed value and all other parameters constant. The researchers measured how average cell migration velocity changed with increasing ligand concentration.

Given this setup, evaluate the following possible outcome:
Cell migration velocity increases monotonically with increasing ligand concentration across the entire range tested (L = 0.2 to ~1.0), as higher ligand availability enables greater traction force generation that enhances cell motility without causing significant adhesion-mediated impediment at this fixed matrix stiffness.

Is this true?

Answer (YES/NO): YES